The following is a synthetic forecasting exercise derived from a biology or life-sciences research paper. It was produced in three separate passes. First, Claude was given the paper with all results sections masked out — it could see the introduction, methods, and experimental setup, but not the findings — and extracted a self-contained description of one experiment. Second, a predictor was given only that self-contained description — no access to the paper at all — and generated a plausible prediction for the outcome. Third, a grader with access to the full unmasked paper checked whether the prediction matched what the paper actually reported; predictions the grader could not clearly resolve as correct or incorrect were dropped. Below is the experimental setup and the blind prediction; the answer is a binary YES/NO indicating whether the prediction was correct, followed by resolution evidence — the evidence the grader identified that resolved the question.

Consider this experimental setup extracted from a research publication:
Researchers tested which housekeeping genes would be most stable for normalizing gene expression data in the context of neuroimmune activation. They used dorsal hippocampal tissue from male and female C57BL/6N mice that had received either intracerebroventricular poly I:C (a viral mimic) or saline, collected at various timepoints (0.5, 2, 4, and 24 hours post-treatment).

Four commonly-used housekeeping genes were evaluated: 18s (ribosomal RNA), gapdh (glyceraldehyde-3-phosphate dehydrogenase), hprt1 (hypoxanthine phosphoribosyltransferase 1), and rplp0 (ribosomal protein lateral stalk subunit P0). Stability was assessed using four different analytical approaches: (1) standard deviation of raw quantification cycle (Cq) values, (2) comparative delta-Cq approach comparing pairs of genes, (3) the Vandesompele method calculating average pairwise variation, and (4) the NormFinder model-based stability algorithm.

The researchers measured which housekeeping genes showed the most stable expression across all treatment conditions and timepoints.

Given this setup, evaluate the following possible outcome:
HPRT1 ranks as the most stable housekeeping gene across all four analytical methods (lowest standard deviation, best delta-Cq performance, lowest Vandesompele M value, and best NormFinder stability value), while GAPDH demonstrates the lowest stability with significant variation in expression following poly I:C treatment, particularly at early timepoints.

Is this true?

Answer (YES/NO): NO